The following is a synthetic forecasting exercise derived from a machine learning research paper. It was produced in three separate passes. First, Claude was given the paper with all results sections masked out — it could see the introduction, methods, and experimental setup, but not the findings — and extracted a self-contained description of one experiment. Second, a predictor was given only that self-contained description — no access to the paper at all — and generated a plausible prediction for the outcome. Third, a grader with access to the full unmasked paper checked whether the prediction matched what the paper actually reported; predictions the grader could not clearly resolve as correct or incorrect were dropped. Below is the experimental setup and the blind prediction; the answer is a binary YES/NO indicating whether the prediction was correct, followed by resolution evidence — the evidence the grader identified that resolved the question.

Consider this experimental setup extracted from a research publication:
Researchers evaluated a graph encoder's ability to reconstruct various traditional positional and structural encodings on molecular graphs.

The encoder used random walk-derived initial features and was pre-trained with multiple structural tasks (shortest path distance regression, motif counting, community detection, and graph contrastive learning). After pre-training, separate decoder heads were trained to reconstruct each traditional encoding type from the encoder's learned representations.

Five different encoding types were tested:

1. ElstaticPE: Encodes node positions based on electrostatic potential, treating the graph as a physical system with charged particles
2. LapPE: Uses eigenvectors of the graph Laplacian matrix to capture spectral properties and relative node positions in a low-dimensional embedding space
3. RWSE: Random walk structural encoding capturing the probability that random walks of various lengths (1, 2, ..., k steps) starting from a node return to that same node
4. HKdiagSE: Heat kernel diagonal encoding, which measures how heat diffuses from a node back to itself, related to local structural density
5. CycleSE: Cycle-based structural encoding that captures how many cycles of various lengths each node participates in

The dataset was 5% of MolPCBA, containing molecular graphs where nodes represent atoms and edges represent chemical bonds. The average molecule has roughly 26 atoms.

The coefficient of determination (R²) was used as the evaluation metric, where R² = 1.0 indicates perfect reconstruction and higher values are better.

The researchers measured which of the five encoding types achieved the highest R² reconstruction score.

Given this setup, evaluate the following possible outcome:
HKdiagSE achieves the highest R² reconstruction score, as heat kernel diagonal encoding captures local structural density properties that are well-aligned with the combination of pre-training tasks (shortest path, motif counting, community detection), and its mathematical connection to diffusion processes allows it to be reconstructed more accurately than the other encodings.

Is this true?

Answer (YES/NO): NO